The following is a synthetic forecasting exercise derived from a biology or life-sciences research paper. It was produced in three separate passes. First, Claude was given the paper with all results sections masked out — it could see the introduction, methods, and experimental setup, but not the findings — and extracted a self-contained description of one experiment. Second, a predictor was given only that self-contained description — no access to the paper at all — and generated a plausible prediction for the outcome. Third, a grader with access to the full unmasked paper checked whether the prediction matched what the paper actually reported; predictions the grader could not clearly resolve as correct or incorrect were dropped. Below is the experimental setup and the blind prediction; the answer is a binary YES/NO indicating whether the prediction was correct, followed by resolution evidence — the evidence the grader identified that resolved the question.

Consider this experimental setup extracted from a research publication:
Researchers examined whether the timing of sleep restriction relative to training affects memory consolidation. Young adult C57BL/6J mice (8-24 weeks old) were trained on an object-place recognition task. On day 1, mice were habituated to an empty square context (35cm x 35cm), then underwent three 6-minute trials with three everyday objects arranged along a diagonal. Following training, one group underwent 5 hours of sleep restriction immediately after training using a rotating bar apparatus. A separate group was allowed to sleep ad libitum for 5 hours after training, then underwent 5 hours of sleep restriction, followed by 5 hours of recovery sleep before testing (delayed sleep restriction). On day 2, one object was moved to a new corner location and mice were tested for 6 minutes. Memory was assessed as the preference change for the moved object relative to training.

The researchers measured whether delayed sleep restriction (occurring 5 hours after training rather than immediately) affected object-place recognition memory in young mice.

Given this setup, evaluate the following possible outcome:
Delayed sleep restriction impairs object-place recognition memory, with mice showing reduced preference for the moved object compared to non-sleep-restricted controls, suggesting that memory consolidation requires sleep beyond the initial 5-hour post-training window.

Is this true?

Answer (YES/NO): NO